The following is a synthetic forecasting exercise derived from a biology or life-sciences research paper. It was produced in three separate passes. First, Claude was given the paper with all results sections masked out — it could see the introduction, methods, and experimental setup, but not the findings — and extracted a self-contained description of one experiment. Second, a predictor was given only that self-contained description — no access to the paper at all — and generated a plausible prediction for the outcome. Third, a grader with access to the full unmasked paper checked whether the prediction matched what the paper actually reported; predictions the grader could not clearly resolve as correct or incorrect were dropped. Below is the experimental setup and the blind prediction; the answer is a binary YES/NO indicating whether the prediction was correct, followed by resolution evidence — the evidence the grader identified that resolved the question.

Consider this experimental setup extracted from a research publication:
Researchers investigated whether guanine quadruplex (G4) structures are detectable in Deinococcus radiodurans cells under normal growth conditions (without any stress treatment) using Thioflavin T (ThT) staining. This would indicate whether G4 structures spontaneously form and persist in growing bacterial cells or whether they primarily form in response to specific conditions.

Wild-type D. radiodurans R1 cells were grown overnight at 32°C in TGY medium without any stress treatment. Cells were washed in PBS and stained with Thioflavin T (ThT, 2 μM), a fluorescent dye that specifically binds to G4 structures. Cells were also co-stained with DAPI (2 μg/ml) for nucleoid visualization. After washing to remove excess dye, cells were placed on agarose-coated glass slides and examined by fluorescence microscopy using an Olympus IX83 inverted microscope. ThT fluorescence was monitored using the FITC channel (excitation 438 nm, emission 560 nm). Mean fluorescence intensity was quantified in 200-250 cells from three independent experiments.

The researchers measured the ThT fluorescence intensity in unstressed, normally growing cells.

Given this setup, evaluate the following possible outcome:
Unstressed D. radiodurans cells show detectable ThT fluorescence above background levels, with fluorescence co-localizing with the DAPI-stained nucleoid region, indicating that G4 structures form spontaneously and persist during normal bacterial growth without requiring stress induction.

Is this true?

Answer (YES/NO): NO